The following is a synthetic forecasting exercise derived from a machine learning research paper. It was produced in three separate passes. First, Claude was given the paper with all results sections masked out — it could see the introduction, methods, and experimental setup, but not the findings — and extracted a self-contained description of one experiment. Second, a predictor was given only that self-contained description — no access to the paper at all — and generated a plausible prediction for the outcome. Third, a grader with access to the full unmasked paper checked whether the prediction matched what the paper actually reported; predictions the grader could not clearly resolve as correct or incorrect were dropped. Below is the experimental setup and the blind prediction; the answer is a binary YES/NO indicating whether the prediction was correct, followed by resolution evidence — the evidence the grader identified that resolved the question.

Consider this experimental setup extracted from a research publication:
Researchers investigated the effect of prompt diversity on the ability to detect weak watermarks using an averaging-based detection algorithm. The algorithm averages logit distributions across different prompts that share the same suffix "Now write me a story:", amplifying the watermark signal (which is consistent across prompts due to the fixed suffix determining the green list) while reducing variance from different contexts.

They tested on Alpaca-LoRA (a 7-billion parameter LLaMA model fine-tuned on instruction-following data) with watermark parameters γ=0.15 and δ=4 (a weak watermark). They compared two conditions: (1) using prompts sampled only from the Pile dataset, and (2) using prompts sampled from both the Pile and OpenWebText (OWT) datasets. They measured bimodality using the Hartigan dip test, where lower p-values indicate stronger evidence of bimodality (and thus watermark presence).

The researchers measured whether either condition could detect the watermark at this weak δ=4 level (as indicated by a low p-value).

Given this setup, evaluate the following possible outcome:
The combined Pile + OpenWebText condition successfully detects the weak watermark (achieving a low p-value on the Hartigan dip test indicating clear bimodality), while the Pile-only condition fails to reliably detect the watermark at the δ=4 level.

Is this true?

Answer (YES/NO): NO